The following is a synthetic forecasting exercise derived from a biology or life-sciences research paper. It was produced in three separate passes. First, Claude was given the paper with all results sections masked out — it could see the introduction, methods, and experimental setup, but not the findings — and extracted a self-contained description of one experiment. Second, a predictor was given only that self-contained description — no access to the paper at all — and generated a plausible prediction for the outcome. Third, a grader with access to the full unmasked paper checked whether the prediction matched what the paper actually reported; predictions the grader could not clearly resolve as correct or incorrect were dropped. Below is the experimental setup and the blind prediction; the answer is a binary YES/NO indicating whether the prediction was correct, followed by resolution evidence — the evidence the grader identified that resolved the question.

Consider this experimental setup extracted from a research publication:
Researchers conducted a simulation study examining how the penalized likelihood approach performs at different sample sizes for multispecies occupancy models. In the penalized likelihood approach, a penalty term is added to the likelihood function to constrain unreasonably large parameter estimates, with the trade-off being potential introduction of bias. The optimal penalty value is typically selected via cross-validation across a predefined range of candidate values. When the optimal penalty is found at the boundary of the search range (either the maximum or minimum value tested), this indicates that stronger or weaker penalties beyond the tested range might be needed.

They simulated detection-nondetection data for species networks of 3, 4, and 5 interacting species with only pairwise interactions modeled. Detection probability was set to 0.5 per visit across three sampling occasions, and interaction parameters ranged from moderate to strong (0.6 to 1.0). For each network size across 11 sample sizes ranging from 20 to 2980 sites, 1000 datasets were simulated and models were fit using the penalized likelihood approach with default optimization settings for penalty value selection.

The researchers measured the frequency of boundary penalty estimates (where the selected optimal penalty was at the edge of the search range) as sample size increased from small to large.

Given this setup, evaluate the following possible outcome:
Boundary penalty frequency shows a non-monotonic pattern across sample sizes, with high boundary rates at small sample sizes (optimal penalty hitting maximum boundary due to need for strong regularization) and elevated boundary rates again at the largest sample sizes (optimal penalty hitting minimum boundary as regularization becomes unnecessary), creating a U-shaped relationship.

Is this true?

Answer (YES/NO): NO